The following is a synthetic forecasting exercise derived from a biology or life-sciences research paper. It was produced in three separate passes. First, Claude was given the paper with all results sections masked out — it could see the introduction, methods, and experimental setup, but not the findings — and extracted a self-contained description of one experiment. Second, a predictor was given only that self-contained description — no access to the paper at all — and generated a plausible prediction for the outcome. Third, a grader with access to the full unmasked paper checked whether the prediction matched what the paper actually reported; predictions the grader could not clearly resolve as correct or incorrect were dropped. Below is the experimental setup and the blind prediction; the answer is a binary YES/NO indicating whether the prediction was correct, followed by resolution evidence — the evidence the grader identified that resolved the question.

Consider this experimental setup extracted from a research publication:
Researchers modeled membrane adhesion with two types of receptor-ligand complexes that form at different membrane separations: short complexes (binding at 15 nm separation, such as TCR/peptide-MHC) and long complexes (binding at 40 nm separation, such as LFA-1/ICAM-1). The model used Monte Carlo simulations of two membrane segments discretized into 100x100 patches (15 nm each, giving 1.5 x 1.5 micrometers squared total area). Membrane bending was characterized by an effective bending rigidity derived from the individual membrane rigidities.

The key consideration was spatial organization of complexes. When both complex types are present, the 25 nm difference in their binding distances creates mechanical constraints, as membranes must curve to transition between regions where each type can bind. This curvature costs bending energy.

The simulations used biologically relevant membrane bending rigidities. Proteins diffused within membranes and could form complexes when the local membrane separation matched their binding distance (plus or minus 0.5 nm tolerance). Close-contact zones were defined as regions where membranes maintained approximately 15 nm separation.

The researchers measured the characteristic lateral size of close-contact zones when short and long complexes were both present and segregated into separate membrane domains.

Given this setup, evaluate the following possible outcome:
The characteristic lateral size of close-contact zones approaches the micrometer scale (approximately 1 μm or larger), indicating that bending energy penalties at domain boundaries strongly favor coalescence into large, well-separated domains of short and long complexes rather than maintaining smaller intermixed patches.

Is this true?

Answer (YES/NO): NO